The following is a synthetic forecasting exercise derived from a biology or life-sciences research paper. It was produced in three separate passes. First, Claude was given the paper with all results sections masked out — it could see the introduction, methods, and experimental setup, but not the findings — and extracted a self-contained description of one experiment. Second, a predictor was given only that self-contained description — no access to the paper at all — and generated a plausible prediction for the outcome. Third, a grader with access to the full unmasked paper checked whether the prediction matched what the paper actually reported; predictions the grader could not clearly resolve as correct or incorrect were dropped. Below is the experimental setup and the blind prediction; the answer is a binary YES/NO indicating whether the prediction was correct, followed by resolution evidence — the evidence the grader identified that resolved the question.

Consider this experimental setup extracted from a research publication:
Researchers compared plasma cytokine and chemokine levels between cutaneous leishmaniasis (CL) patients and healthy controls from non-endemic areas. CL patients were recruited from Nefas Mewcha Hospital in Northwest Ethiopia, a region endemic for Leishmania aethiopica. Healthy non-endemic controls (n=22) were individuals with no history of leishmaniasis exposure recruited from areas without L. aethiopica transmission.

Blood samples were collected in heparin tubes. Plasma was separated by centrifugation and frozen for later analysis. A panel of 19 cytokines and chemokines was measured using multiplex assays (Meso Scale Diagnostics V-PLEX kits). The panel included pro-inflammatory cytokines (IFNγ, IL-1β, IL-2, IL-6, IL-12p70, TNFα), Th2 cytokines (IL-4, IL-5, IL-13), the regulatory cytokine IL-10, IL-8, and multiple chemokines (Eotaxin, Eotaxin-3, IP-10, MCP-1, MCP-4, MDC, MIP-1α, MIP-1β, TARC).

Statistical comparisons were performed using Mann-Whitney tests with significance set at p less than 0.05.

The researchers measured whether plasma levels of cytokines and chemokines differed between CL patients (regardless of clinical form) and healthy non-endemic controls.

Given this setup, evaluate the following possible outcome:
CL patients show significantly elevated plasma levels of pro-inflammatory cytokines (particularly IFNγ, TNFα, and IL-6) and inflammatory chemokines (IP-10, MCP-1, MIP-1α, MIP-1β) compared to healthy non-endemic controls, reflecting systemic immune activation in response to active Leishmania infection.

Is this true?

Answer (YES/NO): NO